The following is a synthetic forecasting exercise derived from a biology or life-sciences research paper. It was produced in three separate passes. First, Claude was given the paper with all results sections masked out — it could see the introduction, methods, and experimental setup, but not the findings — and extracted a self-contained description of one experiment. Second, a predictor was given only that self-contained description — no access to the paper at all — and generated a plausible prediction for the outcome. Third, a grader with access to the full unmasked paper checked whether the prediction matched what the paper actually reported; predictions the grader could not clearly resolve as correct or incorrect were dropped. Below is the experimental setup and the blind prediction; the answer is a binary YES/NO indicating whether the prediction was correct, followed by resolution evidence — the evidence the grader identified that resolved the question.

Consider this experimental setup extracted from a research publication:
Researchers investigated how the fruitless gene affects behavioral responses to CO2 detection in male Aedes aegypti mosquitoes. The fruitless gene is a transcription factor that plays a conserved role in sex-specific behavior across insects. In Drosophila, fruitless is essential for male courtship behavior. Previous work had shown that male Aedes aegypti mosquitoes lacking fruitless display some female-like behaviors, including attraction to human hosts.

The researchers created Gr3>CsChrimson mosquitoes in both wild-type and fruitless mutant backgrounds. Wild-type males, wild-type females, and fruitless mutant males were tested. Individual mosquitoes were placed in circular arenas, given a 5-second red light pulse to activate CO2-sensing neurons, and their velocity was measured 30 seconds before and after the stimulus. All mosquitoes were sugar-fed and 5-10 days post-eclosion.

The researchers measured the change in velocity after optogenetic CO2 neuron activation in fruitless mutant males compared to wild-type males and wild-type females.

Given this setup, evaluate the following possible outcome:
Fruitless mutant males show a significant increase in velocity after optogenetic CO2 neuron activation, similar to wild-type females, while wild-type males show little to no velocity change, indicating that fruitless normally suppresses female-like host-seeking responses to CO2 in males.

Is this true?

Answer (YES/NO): NO